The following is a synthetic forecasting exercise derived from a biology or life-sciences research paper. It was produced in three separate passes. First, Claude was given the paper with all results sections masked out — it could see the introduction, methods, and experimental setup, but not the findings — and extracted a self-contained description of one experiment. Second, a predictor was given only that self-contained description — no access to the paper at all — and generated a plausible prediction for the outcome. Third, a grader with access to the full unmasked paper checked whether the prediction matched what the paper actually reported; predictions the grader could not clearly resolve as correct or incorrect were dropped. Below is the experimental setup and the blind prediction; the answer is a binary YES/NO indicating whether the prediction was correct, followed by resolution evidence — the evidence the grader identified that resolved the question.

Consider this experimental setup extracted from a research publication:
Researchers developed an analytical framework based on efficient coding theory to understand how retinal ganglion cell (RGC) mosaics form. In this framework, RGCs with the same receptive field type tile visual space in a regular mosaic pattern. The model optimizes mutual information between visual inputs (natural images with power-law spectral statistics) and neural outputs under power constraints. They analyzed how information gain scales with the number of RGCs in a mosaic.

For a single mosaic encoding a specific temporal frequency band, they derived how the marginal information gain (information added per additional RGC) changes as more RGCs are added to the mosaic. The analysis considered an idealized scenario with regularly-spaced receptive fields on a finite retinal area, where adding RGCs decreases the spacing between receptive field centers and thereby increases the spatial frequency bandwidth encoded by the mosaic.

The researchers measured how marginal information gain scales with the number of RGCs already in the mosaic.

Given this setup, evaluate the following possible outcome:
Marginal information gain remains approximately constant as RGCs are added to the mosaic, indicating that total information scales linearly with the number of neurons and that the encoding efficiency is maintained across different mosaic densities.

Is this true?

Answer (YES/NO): NO